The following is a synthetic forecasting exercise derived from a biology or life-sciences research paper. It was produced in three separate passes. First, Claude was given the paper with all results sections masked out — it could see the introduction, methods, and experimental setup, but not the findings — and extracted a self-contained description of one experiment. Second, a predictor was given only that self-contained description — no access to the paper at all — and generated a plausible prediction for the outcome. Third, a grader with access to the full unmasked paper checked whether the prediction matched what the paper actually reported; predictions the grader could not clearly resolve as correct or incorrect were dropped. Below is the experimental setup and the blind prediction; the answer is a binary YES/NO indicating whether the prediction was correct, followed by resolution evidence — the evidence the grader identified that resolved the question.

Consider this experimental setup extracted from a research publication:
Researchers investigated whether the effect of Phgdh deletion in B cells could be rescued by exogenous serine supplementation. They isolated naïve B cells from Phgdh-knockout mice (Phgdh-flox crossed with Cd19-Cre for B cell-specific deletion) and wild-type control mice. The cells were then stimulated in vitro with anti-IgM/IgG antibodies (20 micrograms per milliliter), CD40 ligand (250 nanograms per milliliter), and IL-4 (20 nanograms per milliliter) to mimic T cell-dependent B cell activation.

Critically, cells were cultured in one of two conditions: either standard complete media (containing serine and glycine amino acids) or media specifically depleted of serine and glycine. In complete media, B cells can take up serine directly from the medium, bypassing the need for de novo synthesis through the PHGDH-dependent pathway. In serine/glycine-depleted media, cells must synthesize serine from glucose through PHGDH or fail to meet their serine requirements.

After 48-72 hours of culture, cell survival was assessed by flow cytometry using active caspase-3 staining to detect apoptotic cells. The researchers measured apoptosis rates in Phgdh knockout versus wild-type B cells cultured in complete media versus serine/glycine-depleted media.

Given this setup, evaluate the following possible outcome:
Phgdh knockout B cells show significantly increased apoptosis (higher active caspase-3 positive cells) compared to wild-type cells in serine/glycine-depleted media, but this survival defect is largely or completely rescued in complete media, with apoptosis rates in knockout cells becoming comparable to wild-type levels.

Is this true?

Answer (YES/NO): NO